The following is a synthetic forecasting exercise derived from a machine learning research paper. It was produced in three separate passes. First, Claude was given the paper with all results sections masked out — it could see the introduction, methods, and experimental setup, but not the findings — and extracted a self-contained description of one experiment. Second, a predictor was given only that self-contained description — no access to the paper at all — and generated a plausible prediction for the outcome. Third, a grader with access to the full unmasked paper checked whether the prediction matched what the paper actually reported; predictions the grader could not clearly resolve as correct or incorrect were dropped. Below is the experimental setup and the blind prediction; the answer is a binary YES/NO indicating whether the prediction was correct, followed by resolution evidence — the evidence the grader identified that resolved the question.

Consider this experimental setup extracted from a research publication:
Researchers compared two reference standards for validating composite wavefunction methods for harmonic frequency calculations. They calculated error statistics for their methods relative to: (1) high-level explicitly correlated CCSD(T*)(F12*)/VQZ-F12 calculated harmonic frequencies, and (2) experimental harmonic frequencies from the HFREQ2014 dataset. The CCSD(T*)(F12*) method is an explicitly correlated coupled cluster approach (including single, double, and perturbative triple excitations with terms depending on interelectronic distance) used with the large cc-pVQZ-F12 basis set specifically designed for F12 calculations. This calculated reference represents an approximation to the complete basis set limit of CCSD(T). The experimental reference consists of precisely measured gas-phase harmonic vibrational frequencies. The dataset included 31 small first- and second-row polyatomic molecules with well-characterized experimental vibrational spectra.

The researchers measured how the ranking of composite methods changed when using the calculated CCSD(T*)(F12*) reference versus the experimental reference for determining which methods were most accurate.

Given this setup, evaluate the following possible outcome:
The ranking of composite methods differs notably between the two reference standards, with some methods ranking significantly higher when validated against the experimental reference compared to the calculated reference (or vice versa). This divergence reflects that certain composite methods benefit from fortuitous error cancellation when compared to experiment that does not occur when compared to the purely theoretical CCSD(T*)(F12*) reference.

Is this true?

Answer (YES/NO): NO